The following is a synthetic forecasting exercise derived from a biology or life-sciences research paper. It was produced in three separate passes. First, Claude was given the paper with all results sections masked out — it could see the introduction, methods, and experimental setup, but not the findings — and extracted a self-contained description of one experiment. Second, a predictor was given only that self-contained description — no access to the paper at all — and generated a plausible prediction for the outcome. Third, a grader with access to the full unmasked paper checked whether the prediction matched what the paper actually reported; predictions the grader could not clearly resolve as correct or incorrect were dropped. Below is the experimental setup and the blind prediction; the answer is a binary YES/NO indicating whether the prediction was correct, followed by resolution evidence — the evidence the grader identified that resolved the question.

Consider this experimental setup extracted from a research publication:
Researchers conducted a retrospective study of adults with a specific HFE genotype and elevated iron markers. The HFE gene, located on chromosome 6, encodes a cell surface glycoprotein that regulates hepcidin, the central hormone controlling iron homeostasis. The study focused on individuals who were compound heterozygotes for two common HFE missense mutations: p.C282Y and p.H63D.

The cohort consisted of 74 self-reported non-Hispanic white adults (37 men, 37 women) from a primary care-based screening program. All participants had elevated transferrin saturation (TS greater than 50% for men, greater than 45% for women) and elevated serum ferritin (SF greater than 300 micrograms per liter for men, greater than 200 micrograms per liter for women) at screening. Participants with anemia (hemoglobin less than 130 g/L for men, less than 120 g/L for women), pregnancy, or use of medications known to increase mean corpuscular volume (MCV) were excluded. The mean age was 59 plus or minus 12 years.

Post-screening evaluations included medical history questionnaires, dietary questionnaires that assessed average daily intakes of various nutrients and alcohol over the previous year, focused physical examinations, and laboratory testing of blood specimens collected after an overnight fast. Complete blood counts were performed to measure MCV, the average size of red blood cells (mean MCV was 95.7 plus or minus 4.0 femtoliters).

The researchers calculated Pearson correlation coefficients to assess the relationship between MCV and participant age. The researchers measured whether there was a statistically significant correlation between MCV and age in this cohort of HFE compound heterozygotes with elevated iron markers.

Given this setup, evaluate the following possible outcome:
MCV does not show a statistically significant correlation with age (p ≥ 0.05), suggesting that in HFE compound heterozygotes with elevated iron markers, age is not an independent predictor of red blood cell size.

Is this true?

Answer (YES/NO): NO